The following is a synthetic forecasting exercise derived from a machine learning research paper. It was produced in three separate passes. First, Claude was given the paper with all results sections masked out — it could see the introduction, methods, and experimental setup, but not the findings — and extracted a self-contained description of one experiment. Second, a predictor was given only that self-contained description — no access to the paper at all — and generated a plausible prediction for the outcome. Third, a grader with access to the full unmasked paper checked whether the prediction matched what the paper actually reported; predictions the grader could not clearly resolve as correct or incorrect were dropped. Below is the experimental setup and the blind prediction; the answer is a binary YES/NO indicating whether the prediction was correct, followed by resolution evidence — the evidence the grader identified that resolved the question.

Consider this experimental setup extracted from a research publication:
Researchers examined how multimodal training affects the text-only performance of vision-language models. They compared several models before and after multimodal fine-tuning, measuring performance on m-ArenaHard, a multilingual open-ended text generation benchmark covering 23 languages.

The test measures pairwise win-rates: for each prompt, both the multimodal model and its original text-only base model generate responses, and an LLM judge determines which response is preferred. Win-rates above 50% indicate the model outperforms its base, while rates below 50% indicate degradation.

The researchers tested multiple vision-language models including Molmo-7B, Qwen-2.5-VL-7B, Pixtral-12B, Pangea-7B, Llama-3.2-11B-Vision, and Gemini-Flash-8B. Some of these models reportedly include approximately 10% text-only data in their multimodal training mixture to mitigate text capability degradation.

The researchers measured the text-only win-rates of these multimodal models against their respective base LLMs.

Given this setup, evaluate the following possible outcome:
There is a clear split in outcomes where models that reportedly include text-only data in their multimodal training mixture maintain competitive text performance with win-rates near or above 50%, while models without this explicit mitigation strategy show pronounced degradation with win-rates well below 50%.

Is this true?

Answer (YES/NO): NO